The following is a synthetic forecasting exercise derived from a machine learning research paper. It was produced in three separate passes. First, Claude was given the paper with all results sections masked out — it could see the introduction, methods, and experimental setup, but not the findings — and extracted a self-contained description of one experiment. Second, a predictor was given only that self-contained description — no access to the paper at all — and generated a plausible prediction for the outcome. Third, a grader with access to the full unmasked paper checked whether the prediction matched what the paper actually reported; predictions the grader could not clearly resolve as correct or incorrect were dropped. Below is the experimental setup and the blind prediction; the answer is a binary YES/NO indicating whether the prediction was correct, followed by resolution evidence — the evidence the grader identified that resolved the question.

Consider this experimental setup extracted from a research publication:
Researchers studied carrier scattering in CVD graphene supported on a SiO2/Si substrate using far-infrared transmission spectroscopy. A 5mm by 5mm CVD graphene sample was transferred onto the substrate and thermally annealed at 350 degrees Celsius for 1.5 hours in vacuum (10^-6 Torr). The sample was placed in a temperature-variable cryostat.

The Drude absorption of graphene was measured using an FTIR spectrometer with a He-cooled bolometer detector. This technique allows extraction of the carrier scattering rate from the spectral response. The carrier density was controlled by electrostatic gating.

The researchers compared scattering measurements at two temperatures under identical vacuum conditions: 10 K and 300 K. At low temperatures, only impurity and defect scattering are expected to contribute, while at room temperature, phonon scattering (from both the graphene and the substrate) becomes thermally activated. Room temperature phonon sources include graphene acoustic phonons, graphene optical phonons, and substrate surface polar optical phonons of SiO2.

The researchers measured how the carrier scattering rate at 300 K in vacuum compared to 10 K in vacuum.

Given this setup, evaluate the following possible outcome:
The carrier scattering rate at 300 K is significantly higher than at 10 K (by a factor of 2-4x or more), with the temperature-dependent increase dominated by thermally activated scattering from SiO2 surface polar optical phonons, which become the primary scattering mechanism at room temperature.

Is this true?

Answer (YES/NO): NO